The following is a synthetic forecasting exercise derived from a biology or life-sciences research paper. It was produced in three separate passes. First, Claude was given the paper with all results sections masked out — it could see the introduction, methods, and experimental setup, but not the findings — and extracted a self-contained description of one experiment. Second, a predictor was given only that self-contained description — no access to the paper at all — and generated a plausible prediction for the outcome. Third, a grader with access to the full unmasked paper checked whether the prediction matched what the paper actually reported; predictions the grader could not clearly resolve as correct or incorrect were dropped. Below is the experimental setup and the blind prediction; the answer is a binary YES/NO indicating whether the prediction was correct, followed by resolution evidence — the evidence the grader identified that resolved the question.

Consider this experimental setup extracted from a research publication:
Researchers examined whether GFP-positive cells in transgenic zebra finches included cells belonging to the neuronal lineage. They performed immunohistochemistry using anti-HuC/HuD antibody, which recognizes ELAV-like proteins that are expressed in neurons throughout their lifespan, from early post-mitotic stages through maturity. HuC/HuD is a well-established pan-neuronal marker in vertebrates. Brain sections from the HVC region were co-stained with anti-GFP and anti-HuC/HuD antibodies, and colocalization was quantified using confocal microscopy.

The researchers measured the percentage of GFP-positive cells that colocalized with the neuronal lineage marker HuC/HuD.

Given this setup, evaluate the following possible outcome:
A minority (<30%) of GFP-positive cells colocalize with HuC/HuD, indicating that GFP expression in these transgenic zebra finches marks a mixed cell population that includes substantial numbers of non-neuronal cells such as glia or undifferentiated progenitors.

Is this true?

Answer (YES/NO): NO